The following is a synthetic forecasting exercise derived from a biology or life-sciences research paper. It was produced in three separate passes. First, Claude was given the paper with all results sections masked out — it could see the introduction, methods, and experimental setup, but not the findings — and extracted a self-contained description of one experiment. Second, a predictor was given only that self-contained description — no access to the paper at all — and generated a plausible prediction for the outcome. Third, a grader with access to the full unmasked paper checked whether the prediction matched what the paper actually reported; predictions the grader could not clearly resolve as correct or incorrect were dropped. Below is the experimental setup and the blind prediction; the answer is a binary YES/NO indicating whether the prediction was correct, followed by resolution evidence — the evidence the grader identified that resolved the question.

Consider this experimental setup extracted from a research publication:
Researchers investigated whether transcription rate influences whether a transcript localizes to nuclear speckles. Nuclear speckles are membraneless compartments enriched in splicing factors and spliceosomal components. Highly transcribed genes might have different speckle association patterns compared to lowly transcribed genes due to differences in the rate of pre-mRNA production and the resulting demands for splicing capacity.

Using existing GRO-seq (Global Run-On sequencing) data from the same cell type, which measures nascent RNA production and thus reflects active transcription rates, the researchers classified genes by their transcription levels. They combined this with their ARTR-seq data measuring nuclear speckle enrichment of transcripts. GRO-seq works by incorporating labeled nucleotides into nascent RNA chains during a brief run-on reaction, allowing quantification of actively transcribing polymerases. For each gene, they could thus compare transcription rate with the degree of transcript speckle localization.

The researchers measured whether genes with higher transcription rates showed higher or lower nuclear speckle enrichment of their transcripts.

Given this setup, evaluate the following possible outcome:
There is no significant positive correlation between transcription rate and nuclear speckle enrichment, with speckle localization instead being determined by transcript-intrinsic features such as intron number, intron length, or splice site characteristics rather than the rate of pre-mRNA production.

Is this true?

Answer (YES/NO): YES